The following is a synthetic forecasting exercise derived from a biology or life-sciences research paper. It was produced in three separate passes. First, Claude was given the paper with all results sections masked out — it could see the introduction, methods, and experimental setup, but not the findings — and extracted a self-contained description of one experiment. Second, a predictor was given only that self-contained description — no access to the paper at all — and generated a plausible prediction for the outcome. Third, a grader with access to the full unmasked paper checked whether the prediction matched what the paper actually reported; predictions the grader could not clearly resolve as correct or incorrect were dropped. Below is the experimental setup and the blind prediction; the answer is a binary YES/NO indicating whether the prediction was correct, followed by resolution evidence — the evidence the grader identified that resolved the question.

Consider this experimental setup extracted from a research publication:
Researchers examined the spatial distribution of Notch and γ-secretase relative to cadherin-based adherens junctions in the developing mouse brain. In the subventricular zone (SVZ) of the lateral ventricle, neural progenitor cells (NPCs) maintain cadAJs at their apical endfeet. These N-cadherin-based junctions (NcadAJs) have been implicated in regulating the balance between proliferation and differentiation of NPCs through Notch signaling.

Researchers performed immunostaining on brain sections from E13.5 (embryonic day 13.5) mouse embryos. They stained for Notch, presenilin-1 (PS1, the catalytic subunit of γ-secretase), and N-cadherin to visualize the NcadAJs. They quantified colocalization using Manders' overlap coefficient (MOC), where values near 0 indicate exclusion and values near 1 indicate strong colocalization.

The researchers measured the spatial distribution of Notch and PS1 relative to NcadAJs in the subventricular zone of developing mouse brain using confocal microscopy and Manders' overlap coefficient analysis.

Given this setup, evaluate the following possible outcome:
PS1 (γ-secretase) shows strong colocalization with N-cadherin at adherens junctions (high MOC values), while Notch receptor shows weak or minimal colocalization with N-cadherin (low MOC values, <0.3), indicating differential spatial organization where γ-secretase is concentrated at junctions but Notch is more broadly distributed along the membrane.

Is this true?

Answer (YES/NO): YES